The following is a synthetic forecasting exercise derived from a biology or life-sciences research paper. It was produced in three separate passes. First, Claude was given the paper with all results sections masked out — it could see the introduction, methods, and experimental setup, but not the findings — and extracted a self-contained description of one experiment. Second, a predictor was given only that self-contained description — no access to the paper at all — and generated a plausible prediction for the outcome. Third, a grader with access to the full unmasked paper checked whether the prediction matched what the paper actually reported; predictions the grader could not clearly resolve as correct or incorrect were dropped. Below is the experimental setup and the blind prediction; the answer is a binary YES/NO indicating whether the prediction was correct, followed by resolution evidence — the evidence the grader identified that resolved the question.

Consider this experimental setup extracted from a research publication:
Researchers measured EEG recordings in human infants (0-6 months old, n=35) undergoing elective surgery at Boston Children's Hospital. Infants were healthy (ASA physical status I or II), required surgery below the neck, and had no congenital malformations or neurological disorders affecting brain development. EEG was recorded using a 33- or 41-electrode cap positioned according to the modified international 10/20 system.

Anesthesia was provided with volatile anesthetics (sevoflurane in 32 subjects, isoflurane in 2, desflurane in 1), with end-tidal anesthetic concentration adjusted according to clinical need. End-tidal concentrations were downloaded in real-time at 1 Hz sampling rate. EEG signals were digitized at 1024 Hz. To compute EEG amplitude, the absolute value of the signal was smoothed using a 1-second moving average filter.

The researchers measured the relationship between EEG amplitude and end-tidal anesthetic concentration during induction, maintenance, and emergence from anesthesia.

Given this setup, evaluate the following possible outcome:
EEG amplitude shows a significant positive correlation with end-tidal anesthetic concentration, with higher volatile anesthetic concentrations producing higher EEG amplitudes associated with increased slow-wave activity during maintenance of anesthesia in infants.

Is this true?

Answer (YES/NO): NO